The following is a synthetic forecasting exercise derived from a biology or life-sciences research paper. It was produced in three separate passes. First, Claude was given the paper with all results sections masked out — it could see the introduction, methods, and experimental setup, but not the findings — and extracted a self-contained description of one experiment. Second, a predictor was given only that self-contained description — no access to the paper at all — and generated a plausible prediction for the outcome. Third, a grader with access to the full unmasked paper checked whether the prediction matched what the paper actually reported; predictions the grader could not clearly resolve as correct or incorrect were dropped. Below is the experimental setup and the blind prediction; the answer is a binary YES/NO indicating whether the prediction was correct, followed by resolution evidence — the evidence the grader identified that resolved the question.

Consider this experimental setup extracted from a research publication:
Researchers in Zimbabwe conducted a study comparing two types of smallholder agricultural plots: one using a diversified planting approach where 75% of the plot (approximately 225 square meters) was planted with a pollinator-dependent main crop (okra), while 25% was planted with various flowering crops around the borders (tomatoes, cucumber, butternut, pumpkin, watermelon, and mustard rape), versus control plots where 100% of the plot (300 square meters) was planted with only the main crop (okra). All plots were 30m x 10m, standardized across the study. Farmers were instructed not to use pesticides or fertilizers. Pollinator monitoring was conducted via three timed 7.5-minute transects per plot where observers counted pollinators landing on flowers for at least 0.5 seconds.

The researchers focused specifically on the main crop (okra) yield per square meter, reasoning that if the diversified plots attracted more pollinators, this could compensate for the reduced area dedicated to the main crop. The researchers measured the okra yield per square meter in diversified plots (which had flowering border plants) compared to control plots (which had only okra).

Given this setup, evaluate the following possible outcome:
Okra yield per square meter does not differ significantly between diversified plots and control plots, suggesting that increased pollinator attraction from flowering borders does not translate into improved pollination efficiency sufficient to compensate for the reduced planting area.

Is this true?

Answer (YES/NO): NO